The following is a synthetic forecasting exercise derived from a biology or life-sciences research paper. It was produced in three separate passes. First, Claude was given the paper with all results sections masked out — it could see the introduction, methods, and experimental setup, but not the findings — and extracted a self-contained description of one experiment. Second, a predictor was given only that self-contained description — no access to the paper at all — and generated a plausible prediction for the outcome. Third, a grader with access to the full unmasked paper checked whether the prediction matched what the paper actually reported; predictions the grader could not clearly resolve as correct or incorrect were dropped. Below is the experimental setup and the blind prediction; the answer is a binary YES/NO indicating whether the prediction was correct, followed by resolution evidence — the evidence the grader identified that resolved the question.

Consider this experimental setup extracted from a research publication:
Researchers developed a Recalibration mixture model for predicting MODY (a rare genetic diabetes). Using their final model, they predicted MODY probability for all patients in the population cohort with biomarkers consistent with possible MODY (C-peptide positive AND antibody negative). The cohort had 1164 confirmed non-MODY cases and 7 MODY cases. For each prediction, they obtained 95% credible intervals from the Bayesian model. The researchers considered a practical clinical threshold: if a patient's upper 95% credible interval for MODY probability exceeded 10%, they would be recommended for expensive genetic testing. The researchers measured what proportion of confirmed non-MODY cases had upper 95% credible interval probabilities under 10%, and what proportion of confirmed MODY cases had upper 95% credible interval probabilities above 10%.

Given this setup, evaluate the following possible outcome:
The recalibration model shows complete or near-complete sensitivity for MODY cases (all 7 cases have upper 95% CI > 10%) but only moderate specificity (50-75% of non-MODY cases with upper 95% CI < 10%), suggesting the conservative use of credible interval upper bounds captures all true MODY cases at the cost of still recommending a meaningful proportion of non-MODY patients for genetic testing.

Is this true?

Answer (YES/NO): NO